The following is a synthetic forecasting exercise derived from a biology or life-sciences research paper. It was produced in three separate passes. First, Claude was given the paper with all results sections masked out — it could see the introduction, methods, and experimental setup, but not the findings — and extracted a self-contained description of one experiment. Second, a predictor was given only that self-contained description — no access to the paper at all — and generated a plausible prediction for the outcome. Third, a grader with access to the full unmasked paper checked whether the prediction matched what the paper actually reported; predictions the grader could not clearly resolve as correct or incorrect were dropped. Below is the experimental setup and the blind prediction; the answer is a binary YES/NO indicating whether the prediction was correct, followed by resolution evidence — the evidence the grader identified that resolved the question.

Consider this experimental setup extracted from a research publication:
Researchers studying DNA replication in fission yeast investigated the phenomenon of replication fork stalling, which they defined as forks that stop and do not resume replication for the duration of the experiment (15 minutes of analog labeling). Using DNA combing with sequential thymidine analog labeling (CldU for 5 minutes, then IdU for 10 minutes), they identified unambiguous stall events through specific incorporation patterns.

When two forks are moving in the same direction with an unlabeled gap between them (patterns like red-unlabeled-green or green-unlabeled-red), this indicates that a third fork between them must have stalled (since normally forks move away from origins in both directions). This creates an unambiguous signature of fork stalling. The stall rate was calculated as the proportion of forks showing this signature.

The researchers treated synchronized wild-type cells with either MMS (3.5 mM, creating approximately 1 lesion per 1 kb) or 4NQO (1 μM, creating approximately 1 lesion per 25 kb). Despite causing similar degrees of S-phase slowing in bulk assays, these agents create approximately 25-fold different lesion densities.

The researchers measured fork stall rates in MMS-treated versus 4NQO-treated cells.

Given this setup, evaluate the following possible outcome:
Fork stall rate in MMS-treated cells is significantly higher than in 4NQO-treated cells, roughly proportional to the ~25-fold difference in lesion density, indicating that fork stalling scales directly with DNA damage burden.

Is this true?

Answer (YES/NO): NO